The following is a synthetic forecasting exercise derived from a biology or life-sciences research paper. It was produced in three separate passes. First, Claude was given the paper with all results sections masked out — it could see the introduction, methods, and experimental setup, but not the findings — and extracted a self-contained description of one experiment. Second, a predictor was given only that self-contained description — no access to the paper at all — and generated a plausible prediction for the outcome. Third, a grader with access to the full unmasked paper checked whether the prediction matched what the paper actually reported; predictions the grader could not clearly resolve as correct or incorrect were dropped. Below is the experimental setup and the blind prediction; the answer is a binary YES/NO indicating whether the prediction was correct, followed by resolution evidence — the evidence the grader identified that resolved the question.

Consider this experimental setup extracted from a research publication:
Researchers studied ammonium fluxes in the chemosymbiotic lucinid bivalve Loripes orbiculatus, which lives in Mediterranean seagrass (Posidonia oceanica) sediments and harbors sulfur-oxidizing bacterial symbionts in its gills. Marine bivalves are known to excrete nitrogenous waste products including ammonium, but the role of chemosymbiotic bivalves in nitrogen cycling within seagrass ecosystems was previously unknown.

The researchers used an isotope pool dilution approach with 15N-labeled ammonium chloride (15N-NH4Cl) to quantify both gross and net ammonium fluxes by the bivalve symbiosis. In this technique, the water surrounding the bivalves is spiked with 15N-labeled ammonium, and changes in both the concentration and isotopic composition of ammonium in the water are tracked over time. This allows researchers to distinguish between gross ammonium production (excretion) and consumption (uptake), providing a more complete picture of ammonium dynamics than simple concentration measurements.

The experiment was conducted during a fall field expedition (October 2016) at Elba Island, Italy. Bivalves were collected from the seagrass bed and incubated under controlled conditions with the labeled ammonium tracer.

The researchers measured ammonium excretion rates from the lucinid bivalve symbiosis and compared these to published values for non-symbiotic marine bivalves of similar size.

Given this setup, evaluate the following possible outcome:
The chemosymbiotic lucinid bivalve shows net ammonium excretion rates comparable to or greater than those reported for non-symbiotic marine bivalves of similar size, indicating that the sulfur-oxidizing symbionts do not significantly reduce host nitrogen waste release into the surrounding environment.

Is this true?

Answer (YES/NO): YES